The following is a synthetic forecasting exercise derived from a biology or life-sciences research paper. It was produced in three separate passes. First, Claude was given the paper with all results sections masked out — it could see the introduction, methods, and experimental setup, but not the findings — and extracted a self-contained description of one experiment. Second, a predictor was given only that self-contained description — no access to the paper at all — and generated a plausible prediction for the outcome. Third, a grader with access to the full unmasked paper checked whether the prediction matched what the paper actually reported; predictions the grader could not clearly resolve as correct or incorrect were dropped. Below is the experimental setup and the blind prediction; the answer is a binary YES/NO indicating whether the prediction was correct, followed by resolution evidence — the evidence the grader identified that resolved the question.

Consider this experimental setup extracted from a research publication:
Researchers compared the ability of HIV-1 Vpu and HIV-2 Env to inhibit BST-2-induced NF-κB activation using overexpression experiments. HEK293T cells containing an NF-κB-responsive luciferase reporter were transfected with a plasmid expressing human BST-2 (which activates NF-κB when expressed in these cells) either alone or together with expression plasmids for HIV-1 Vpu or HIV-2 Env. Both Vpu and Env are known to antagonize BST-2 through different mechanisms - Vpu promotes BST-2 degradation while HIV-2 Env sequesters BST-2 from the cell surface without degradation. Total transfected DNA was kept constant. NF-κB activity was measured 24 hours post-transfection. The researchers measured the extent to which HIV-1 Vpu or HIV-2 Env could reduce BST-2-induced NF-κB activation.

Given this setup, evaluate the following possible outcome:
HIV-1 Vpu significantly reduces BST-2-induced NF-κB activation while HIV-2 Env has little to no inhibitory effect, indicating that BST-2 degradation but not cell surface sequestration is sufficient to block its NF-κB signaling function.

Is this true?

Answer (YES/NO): NO